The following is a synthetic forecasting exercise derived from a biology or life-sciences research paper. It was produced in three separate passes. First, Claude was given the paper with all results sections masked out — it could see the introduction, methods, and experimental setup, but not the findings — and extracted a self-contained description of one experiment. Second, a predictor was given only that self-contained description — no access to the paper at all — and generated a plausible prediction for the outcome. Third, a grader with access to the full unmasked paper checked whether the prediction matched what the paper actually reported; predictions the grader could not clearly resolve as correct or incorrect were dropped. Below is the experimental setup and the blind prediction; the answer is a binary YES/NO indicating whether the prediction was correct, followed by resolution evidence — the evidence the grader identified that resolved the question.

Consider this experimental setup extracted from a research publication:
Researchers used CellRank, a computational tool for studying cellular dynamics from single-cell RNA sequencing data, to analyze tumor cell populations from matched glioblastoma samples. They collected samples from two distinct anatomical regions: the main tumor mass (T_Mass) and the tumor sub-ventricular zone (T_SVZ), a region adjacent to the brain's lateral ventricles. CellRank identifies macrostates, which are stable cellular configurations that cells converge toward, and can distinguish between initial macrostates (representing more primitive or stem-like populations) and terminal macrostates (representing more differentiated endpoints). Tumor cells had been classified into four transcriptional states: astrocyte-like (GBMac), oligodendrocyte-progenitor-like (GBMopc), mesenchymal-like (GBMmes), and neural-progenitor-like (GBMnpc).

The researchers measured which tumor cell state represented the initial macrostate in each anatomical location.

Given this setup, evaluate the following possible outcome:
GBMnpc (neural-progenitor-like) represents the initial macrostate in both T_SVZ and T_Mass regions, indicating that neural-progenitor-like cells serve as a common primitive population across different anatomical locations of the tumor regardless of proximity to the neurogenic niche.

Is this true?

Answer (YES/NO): NO